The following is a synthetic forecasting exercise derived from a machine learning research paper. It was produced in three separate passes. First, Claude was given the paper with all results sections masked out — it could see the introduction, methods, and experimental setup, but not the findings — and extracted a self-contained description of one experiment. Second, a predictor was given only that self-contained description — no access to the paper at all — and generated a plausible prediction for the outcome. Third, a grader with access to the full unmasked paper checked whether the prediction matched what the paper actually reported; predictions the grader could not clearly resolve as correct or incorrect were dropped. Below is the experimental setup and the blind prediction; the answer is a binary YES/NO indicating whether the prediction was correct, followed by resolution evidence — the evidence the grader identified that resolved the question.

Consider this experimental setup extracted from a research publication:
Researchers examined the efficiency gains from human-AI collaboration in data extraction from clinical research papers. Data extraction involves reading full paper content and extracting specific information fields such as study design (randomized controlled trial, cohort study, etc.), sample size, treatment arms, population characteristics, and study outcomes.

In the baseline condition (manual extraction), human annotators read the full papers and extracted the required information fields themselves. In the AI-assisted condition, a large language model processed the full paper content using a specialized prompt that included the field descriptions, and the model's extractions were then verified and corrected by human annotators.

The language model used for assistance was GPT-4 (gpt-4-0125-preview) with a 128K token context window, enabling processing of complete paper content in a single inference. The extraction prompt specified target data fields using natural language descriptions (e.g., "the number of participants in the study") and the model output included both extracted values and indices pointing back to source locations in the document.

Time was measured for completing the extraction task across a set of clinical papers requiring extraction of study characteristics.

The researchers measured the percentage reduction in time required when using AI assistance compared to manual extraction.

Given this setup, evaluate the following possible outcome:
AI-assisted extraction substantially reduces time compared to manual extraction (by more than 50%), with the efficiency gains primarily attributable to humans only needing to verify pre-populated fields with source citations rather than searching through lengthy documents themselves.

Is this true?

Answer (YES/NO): YES